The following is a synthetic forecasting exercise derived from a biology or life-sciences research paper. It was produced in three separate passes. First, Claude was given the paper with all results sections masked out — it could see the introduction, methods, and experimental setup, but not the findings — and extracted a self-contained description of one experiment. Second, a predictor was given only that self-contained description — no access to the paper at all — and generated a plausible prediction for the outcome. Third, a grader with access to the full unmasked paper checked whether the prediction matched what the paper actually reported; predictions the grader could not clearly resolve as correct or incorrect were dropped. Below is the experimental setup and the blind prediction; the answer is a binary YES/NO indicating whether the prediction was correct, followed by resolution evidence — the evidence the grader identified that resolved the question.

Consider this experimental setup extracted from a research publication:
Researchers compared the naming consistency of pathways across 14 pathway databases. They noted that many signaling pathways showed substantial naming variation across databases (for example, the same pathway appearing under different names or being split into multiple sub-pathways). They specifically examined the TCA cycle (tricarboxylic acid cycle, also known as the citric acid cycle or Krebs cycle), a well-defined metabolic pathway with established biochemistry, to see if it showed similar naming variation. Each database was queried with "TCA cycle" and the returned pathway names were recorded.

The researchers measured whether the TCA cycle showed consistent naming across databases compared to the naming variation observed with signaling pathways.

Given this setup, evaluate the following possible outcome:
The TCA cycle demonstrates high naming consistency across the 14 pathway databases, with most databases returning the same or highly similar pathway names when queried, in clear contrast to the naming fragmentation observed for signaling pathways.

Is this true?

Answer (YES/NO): YES